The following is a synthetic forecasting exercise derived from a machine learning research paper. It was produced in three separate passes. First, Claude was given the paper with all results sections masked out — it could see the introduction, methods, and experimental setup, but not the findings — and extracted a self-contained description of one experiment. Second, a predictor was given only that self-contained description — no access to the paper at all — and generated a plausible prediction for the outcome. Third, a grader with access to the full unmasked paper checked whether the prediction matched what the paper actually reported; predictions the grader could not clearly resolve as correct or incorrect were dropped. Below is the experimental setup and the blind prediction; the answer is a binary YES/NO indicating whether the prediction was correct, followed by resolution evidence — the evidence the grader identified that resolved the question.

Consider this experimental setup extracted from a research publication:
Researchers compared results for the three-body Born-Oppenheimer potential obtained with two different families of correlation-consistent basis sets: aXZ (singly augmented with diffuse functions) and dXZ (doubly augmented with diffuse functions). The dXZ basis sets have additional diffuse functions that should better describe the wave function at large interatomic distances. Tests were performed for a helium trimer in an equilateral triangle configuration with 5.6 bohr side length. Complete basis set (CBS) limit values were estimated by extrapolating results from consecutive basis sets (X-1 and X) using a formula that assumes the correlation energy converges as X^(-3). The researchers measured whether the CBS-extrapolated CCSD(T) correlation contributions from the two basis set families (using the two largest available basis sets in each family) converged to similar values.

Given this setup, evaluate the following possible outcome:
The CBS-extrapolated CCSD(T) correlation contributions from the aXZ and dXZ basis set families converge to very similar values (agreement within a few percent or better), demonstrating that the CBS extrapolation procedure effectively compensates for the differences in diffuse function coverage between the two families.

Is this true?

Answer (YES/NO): YES